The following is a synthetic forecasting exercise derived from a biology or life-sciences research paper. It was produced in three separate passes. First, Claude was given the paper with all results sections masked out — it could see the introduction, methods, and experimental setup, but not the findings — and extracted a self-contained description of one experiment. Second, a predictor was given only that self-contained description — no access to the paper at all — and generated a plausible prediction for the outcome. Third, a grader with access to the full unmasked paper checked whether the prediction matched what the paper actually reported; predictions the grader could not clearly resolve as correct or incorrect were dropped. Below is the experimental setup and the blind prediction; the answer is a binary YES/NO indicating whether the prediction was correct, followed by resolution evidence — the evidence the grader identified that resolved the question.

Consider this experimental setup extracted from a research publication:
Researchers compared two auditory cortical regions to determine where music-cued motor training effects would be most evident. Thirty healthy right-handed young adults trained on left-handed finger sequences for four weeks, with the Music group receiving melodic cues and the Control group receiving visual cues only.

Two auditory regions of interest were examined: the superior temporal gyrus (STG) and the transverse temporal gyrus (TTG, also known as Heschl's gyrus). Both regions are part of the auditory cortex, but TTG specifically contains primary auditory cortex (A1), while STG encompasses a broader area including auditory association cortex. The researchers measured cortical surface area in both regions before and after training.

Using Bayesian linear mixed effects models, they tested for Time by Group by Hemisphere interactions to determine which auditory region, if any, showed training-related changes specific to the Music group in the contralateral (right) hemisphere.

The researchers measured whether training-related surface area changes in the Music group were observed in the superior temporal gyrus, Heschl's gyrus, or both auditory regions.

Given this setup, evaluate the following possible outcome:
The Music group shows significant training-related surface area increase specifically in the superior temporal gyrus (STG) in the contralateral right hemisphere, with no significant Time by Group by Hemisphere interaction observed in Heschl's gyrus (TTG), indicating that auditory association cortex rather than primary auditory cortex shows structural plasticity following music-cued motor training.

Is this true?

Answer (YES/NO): NO